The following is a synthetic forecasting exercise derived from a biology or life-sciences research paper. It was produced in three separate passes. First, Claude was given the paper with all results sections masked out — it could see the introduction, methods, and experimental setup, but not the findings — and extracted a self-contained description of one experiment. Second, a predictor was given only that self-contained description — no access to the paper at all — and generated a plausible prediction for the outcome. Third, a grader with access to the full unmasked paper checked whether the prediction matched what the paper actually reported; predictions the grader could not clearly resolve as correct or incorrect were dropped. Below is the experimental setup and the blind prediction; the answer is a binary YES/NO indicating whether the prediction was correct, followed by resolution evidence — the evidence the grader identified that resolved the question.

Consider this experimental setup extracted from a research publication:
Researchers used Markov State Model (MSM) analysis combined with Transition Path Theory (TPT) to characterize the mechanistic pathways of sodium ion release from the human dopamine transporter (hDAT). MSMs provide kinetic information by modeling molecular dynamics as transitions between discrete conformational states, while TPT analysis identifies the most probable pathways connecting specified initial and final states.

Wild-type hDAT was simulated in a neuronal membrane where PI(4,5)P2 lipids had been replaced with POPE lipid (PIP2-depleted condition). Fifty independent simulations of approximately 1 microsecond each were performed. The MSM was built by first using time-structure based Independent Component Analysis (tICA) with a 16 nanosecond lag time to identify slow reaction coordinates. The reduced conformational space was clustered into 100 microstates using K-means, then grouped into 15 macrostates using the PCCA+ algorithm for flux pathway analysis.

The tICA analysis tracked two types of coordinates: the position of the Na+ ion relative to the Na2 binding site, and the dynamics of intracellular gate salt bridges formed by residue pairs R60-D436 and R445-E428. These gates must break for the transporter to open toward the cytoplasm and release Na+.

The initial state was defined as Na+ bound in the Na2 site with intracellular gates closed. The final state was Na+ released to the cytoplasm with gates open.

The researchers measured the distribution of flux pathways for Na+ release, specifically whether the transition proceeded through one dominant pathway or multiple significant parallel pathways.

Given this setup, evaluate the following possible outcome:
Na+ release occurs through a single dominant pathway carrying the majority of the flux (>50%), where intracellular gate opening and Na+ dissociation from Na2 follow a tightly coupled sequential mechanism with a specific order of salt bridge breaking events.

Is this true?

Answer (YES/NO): NO